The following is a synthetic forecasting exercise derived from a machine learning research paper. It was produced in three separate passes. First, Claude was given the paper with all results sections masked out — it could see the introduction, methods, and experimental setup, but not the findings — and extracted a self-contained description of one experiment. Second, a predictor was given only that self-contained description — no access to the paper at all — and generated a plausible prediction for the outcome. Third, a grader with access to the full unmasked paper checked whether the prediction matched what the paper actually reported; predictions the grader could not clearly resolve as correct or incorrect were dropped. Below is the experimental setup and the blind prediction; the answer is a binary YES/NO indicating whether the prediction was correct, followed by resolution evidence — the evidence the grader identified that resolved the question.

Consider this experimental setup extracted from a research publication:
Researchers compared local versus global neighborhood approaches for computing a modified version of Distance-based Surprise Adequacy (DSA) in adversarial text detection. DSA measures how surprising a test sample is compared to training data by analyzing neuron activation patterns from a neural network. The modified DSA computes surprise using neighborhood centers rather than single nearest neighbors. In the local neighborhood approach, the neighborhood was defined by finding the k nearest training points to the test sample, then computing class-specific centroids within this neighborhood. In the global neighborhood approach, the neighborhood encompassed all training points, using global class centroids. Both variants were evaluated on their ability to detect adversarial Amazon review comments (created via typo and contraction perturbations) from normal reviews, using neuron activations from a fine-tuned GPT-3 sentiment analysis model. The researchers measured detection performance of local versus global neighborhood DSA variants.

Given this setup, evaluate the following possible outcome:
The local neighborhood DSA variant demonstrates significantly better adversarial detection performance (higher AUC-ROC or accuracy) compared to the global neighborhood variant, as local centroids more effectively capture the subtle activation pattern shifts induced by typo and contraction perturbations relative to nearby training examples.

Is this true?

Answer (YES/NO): YES